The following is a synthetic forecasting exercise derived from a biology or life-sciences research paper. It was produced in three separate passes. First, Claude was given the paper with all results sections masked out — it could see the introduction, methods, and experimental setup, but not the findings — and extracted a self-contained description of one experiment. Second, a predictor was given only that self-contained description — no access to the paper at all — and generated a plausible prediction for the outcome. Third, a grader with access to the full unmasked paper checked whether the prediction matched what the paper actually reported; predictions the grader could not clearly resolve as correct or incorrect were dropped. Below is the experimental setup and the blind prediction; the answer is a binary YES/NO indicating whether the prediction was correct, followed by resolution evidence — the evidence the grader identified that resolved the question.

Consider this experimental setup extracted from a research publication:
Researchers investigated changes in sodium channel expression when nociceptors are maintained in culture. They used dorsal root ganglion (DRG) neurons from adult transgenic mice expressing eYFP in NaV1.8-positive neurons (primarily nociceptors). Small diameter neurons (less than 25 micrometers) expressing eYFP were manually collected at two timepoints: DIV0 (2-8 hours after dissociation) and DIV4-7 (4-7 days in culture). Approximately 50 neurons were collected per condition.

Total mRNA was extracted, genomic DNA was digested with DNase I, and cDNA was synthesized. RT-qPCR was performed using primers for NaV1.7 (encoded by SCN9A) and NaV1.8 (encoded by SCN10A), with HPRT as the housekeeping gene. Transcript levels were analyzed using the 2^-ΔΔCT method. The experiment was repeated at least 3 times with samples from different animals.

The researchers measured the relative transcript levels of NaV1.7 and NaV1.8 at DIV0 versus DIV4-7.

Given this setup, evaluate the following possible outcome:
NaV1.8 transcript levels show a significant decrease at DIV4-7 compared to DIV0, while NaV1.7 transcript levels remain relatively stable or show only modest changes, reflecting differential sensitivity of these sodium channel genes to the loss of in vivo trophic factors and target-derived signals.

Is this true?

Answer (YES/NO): NO